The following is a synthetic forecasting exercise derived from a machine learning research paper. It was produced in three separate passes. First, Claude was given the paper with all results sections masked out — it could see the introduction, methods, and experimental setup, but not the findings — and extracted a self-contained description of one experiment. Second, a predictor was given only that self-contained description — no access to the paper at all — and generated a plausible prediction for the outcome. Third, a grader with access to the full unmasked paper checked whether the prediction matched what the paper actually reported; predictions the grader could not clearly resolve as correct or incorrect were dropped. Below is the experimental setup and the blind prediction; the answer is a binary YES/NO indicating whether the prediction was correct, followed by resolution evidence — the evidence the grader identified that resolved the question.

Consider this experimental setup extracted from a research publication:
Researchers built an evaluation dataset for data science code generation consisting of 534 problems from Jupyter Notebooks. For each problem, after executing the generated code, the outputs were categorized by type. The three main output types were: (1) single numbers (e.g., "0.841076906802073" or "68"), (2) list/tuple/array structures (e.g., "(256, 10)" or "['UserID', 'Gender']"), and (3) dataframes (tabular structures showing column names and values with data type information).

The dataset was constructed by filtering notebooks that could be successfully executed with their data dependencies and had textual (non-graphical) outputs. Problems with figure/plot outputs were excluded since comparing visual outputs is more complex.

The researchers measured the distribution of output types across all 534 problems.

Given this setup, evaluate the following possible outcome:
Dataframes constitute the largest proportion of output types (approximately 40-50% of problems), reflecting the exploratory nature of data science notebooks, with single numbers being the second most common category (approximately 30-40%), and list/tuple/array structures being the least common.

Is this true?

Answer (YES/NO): NO